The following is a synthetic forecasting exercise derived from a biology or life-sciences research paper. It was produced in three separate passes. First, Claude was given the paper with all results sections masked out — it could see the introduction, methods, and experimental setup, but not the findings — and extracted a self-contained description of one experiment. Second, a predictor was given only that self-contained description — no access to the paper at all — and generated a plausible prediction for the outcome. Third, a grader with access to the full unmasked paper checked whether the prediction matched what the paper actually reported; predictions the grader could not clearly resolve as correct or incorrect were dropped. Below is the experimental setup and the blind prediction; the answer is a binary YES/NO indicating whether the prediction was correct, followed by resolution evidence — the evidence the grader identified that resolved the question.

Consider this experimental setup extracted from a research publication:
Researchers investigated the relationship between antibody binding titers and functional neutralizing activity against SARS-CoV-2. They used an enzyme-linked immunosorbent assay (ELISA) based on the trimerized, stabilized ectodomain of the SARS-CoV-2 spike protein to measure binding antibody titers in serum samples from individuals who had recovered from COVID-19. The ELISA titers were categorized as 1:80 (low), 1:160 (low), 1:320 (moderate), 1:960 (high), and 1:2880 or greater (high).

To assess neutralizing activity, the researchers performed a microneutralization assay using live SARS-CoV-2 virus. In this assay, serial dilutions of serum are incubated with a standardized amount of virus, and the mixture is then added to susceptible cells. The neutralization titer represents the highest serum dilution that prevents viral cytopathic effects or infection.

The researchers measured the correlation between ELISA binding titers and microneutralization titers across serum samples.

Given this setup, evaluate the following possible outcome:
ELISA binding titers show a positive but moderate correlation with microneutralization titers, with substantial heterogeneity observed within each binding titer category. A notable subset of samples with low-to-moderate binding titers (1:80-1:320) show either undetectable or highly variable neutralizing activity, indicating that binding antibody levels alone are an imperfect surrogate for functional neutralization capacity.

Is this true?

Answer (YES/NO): NO